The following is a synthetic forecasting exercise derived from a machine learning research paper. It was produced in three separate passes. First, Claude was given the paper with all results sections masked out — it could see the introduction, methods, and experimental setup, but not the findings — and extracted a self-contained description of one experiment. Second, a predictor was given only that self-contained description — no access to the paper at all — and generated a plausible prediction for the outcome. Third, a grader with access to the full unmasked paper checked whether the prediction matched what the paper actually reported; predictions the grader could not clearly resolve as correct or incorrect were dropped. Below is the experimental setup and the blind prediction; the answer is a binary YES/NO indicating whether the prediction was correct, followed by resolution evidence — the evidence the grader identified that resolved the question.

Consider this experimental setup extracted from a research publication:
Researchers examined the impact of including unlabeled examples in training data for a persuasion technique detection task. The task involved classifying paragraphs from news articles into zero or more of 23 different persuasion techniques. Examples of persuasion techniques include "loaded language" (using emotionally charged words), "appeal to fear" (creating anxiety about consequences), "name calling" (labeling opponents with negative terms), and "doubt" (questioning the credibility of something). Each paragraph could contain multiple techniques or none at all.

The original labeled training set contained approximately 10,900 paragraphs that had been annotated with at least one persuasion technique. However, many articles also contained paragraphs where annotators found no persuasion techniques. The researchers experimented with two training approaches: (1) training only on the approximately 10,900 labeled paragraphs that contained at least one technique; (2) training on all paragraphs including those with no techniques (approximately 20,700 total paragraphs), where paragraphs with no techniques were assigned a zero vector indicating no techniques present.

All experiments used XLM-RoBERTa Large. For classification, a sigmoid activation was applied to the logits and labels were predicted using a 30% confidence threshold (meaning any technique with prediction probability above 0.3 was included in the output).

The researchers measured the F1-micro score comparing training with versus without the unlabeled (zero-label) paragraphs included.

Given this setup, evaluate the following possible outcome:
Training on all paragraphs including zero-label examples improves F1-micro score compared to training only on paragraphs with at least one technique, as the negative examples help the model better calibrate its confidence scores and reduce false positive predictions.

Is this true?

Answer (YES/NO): YES